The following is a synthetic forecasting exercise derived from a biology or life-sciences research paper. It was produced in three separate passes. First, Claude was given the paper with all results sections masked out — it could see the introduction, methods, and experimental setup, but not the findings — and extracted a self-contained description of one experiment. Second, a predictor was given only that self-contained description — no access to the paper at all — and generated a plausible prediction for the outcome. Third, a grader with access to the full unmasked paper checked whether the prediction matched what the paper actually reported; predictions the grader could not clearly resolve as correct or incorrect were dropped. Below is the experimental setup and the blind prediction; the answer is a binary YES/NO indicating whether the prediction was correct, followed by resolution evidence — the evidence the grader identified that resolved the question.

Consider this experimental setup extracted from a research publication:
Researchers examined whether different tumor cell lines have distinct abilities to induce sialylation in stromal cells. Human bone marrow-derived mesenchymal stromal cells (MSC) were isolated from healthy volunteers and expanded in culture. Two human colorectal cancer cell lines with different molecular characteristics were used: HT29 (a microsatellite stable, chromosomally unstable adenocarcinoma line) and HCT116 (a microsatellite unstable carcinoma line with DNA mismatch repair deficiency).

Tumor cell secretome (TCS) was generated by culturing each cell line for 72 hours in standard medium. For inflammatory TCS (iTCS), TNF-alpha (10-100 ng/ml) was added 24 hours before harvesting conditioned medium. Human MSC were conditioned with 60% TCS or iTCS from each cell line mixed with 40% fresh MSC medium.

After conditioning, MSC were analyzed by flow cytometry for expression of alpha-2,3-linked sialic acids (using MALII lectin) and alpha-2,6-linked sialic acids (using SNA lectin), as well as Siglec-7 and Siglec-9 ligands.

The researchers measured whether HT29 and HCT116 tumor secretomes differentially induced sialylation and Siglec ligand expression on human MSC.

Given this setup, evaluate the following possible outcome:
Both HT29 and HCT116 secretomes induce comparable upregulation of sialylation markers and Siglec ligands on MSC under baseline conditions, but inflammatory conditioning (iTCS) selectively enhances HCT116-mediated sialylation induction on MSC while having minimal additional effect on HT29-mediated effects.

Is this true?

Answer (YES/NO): NO